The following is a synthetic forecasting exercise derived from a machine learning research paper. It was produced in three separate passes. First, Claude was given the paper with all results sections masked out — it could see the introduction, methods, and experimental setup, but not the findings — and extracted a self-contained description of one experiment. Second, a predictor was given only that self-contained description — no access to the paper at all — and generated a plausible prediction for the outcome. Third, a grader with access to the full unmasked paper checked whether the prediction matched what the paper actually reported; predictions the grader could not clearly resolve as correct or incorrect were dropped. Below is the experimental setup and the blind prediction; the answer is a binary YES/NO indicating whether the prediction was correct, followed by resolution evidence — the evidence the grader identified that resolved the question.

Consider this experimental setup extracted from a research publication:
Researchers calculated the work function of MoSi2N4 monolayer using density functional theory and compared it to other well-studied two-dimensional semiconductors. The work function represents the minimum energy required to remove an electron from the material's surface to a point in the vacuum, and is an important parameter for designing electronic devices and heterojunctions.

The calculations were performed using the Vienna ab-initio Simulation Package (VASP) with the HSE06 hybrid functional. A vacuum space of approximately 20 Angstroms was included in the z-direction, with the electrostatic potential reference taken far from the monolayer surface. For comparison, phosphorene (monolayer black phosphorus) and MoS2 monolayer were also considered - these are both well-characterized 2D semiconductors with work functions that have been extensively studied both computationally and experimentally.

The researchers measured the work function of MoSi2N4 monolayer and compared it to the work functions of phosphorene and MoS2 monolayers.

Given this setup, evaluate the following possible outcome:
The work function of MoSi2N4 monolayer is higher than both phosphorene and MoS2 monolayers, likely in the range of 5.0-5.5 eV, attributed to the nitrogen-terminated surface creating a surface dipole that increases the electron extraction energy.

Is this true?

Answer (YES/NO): NO